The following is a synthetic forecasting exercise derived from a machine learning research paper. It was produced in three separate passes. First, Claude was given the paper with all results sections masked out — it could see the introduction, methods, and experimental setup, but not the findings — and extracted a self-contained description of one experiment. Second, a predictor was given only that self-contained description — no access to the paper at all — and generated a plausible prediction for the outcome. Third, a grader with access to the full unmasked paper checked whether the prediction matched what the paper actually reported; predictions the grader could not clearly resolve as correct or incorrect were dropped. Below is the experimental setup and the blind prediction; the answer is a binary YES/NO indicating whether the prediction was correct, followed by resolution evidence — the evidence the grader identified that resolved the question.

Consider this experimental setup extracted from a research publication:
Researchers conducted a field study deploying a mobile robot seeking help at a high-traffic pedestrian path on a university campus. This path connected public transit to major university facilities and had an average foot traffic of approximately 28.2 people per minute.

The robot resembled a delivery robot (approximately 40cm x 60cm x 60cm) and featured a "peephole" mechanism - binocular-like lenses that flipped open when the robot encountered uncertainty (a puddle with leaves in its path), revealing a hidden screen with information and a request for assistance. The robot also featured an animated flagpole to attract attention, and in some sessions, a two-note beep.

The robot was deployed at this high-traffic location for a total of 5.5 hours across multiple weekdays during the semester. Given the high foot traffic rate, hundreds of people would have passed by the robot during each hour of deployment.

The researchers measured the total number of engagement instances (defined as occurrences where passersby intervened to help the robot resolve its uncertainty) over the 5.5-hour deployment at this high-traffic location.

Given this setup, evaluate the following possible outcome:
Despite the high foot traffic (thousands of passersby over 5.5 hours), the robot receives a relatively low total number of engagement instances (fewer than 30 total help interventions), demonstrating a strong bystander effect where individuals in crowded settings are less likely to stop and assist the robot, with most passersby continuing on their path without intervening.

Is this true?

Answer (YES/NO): YES